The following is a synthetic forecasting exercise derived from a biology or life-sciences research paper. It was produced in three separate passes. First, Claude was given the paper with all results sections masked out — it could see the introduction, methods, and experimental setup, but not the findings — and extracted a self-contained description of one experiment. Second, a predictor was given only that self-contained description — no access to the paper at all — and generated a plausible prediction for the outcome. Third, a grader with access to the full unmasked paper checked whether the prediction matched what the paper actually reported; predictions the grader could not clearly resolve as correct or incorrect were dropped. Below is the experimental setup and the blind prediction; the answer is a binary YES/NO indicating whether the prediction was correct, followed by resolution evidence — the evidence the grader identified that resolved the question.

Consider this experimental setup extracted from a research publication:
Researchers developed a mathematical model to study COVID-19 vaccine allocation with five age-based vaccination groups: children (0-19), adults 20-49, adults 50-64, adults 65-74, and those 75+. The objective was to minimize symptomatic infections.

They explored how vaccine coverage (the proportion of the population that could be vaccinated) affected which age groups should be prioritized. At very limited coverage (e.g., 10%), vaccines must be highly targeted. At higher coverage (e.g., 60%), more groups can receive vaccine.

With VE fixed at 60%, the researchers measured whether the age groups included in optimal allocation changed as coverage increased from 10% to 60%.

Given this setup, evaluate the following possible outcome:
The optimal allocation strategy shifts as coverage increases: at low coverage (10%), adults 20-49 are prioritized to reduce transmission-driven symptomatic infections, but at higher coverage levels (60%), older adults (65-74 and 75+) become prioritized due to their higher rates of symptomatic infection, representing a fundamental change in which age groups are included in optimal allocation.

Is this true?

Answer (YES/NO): NO